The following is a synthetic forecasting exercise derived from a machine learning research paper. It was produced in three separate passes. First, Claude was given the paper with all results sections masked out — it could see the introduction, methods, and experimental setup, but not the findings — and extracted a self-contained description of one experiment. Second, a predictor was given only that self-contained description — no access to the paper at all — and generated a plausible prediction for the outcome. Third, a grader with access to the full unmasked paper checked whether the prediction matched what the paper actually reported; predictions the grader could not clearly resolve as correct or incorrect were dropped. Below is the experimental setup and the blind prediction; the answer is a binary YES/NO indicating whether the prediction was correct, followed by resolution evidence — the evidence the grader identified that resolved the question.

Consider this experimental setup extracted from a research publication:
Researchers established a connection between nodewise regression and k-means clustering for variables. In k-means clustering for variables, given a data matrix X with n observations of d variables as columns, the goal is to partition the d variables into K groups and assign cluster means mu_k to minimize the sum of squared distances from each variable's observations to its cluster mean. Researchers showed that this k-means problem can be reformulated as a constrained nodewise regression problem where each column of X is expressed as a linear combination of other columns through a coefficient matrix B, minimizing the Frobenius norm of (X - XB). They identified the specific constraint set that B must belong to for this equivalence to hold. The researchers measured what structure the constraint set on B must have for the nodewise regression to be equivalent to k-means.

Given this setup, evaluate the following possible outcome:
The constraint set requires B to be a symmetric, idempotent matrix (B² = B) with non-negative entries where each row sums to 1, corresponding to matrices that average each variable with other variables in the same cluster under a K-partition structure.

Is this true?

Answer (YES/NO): NO